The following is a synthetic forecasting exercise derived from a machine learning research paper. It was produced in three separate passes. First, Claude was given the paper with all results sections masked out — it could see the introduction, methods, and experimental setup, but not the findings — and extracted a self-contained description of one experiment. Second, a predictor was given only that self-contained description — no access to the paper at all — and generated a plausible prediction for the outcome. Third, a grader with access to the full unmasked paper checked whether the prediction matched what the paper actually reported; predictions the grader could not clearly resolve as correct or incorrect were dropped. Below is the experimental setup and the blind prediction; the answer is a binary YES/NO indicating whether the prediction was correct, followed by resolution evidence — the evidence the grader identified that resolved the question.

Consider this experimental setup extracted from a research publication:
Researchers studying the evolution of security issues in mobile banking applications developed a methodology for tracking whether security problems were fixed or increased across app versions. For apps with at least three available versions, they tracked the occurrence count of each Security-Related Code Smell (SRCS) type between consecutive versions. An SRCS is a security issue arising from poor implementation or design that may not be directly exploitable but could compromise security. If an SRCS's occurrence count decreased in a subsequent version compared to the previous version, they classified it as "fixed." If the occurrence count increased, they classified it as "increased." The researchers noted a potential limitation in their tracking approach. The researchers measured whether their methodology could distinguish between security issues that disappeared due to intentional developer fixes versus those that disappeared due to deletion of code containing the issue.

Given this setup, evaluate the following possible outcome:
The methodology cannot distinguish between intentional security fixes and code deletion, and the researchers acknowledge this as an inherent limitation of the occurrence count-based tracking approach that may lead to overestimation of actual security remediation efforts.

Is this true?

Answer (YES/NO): NO